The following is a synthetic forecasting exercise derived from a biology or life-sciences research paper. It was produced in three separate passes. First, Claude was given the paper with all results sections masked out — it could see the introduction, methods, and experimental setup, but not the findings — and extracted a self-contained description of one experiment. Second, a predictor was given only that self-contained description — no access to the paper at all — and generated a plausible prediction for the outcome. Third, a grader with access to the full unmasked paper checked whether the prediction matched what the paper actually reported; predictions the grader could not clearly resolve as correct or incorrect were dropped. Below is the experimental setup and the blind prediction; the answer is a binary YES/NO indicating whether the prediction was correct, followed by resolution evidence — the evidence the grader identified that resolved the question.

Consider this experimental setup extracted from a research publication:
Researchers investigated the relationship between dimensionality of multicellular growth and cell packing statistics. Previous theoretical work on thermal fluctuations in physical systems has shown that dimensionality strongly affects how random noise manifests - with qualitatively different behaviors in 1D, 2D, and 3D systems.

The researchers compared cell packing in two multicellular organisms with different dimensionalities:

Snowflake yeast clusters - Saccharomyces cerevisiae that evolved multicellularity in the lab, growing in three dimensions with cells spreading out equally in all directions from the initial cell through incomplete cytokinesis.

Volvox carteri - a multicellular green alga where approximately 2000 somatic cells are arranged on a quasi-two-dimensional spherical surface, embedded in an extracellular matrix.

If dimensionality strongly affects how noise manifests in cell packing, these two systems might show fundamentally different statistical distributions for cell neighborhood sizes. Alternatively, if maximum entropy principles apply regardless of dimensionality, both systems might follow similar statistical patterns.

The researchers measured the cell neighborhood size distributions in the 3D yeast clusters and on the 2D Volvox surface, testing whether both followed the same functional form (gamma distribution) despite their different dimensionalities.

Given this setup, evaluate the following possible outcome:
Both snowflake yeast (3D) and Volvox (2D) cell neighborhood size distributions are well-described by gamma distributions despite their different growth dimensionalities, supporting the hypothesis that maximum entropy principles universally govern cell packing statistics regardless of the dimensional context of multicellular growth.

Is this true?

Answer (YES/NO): YES